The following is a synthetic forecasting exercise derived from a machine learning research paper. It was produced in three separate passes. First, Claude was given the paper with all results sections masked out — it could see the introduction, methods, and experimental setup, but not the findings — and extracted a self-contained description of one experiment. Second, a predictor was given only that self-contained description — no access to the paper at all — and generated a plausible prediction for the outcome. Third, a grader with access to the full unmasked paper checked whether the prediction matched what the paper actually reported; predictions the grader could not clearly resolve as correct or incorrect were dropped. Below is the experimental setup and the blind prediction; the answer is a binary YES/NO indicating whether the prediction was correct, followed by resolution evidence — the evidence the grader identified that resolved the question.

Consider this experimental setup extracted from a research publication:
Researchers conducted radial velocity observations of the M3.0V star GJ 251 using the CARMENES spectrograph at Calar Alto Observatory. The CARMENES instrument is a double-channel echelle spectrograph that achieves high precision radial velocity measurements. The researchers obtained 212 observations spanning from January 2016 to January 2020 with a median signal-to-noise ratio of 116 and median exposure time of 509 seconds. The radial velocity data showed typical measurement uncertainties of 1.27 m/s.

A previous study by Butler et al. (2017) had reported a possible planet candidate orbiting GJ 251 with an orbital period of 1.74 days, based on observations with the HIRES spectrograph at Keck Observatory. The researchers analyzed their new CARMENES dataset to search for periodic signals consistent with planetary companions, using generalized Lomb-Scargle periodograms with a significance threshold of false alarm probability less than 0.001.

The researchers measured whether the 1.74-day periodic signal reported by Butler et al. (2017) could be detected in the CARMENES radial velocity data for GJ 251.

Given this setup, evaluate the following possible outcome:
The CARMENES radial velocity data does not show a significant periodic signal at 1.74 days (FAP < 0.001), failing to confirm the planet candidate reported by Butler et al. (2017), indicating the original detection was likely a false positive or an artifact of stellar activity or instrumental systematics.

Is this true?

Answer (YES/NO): YES